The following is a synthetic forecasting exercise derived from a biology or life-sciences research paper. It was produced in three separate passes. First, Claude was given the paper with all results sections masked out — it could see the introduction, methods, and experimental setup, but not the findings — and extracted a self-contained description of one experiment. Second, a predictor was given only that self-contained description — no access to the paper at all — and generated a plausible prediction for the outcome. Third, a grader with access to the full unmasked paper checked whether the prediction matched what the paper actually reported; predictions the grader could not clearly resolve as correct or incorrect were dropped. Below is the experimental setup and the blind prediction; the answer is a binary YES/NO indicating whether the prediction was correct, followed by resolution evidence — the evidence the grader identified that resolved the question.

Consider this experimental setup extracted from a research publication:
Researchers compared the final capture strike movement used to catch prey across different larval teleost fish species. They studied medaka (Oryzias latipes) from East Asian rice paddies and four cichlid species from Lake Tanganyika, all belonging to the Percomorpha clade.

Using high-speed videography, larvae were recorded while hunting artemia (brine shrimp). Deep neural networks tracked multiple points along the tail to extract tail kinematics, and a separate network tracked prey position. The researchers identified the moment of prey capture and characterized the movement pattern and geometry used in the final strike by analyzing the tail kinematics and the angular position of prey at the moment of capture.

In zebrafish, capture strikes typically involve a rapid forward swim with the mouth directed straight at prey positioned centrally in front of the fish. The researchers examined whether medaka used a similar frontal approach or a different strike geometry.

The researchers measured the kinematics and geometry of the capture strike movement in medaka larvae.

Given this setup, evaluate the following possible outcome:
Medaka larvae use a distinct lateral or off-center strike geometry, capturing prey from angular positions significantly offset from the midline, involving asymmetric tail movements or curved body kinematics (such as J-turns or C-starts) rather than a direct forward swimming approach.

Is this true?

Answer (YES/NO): YES